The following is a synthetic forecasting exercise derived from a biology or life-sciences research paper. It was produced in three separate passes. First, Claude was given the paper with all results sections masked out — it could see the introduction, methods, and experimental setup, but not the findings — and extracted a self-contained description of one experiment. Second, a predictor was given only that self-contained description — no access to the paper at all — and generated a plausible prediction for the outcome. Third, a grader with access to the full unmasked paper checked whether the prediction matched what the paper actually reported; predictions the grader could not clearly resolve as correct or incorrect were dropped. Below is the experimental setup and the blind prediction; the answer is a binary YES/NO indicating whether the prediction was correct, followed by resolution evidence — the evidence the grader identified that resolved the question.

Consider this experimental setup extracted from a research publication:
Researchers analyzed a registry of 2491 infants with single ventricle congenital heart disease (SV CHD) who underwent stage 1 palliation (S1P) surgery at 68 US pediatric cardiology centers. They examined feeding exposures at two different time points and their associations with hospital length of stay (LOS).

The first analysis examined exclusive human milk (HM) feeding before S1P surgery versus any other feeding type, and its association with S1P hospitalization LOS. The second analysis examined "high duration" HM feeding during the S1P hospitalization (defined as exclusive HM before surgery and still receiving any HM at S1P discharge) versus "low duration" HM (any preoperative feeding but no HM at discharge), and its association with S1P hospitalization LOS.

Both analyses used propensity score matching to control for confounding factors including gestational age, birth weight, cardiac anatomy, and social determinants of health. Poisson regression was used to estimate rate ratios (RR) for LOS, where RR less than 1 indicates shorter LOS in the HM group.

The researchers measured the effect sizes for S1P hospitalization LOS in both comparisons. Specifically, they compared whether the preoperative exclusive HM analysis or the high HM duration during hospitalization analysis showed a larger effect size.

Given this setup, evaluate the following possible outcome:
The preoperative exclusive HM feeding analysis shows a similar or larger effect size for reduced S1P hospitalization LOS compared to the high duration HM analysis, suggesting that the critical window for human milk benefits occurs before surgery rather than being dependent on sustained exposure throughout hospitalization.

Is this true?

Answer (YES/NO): NO